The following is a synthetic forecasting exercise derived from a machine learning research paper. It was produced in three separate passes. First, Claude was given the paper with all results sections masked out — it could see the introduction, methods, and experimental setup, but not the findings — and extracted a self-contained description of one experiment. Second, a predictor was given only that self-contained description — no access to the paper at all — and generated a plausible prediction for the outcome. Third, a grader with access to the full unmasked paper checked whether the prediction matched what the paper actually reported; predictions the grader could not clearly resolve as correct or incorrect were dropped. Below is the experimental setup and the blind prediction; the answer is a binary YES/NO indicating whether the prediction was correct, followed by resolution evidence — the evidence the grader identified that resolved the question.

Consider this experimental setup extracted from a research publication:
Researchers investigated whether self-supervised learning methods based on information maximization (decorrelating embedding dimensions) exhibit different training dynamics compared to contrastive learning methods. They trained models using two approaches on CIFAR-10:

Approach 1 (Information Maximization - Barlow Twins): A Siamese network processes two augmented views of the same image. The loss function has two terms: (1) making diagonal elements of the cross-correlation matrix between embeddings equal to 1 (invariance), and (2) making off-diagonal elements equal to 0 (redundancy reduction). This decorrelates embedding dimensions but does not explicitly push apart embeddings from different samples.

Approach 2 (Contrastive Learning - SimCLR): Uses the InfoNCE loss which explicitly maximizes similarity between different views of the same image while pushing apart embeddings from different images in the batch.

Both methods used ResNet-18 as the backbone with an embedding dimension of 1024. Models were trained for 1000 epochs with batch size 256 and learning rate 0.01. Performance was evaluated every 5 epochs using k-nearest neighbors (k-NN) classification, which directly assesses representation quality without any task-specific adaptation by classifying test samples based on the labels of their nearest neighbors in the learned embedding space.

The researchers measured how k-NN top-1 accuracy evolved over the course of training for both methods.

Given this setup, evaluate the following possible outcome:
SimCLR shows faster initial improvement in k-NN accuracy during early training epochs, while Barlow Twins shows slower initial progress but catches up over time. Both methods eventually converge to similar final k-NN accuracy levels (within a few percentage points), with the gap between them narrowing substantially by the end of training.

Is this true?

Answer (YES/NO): NO